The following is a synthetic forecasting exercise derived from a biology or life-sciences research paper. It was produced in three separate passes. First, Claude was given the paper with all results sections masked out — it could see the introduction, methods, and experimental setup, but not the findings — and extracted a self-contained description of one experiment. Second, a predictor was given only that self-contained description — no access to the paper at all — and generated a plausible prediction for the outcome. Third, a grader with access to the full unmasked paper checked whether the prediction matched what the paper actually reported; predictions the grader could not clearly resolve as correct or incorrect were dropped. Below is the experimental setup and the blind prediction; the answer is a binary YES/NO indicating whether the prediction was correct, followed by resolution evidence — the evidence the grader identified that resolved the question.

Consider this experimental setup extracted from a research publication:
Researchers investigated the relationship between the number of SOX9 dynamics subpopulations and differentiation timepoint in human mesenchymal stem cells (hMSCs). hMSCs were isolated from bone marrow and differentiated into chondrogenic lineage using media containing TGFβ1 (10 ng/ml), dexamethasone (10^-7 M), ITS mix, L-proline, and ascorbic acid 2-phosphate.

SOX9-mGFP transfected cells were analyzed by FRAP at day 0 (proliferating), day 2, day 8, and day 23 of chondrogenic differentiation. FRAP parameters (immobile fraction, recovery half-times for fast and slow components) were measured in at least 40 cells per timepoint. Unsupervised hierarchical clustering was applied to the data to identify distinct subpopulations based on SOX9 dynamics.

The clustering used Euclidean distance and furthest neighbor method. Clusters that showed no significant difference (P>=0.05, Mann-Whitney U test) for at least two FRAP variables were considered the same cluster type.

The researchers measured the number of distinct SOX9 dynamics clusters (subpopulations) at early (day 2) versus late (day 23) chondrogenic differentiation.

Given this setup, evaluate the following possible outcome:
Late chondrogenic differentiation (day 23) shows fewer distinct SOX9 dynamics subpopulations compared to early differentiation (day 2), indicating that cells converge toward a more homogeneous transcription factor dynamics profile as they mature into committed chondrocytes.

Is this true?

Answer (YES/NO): NO